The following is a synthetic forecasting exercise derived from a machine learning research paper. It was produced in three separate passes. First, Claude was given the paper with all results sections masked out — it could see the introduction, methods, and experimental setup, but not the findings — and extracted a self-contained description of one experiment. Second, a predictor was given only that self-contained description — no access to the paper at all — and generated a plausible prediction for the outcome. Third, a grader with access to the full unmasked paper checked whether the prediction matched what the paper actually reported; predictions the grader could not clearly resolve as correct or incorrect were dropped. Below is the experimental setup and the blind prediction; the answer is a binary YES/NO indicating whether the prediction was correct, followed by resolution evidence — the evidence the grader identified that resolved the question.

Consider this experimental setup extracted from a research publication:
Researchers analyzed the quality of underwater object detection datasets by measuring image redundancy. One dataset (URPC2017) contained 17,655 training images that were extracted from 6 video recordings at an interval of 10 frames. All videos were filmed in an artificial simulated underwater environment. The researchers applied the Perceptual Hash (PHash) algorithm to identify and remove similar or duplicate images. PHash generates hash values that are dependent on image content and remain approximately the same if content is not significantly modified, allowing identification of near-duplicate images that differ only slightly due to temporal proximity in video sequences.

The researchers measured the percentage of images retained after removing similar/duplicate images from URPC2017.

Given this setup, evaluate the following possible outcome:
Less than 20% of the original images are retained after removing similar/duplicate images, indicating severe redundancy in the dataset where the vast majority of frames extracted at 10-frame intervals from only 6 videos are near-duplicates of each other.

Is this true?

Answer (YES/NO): YES